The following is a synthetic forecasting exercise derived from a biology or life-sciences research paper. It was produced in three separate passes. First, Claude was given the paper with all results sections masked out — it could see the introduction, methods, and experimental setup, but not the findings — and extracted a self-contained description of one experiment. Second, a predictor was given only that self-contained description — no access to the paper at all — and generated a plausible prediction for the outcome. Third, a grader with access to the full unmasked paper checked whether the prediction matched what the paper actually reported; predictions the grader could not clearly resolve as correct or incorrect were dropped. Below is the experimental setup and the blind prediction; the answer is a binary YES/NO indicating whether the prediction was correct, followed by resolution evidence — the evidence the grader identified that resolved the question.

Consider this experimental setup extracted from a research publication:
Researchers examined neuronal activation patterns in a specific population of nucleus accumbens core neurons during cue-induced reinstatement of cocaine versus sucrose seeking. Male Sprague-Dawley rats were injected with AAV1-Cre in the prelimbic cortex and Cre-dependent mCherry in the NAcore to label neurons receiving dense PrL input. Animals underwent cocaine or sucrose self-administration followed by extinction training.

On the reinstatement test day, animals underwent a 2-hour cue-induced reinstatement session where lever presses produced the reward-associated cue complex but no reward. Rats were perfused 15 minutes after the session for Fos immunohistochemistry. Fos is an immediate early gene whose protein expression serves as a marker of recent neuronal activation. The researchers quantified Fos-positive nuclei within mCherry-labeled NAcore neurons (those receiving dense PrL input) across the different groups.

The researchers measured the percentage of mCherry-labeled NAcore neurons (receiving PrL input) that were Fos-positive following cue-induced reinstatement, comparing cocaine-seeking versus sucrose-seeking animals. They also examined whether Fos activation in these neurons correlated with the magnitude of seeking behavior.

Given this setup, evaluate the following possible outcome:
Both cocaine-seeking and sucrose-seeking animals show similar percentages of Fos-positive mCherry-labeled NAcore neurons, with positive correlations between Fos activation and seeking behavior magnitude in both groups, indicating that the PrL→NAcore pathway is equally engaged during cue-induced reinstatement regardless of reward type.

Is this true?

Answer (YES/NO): NO